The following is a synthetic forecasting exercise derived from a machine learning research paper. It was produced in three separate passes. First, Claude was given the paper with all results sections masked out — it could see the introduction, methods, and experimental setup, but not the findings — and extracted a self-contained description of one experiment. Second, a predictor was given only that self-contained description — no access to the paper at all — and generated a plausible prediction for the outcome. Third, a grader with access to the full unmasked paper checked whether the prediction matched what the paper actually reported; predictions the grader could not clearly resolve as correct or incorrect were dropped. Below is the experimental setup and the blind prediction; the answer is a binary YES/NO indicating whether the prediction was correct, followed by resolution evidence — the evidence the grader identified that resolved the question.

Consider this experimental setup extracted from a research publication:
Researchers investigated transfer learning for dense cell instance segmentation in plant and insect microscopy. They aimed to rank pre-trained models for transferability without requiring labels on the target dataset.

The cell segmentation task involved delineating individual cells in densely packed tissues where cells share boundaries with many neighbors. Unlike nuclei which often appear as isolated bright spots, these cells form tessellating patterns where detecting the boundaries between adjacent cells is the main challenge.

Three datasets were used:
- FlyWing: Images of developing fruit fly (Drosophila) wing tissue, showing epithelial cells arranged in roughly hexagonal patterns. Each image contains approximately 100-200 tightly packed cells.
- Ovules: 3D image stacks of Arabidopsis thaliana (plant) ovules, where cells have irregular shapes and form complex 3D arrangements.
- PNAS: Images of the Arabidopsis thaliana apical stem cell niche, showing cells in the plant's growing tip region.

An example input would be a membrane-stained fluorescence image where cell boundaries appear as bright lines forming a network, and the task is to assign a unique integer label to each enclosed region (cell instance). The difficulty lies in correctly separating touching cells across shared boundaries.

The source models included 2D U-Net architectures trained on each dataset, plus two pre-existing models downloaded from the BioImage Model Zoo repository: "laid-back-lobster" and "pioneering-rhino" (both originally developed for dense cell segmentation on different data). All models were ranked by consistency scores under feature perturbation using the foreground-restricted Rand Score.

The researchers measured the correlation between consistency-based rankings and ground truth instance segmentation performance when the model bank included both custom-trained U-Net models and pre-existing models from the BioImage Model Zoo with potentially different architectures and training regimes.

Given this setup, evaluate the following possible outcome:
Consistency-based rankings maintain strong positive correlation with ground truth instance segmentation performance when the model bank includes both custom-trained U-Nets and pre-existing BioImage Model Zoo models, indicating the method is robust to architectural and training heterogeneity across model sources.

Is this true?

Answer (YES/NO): YES